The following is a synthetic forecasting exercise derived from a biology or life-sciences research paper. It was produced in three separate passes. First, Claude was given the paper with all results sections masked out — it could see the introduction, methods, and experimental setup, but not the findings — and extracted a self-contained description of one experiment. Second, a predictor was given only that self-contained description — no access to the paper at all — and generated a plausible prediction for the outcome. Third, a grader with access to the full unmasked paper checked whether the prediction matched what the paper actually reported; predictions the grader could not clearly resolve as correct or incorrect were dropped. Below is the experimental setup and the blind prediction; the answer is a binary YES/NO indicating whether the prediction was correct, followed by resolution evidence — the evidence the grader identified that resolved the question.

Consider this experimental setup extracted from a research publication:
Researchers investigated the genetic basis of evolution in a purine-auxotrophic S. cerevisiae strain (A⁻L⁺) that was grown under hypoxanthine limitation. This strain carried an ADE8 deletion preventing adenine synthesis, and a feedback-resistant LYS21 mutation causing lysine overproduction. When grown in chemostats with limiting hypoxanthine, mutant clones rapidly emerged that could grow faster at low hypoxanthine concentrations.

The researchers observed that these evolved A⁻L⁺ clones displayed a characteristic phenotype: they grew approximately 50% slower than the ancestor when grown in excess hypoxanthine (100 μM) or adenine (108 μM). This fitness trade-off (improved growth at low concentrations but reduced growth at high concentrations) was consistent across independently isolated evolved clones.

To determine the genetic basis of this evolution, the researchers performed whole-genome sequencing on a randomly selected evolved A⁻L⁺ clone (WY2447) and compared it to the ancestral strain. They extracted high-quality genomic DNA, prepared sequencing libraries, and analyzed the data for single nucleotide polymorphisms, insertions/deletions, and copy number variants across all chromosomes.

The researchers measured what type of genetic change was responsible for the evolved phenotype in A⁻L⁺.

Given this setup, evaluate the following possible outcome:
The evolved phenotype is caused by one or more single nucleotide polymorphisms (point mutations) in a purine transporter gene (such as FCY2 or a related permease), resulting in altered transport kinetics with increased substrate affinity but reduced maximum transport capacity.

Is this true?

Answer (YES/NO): NO